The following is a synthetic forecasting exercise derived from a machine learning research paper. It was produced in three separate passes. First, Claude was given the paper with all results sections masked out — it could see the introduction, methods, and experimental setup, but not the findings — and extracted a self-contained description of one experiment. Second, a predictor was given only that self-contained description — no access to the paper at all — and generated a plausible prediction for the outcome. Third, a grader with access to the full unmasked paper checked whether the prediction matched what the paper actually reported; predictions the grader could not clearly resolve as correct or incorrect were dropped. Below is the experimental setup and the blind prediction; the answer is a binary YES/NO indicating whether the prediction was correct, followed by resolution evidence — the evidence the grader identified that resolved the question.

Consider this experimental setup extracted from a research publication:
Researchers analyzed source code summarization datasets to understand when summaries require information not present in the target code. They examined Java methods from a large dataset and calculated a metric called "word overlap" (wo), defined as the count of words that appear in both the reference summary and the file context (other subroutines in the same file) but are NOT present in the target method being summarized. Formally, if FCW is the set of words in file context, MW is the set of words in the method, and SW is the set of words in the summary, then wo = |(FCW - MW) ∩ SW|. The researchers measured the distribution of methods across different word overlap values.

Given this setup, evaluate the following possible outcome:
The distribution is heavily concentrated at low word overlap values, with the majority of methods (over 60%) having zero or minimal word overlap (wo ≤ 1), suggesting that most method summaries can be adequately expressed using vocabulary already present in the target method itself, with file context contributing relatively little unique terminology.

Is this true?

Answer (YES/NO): NO